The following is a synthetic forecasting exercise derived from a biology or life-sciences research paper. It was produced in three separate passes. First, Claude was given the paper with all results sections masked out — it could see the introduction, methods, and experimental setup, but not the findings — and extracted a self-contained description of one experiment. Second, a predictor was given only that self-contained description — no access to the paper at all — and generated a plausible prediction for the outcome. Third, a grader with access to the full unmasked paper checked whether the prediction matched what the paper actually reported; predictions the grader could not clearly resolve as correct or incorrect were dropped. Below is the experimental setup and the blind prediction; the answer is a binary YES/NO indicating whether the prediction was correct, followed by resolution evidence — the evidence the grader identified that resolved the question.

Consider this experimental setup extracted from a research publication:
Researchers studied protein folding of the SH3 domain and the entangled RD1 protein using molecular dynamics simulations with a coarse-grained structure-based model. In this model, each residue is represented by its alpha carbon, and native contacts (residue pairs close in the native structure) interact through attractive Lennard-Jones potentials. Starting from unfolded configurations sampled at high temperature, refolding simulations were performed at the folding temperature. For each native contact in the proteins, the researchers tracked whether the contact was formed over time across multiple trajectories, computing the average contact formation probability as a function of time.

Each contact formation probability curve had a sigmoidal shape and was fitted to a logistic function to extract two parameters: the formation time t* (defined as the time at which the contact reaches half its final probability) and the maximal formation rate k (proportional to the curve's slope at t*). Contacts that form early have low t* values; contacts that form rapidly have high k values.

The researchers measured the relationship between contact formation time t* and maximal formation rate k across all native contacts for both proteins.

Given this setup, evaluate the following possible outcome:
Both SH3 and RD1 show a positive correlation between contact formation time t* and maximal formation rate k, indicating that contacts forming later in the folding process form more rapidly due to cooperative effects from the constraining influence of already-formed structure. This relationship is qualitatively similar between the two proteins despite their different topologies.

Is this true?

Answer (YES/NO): YES